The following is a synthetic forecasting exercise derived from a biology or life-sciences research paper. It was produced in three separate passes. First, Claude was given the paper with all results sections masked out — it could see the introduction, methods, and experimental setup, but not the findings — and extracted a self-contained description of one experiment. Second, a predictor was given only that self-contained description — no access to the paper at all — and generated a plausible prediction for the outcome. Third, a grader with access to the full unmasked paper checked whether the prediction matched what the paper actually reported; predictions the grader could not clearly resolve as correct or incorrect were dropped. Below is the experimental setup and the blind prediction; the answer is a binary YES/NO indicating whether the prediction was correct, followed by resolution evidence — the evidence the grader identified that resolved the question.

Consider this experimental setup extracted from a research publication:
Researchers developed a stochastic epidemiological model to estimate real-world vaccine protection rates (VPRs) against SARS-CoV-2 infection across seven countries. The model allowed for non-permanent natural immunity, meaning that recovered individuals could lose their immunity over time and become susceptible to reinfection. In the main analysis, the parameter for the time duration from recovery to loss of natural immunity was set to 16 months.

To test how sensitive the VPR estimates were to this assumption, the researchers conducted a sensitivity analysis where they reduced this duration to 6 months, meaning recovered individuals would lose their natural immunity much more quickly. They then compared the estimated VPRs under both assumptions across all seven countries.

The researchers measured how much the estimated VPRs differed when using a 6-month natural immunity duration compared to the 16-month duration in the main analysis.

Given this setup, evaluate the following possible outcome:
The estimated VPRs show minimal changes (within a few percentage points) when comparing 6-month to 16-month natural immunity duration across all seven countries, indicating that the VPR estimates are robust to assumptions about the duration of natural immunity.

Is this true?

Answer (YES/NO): YES